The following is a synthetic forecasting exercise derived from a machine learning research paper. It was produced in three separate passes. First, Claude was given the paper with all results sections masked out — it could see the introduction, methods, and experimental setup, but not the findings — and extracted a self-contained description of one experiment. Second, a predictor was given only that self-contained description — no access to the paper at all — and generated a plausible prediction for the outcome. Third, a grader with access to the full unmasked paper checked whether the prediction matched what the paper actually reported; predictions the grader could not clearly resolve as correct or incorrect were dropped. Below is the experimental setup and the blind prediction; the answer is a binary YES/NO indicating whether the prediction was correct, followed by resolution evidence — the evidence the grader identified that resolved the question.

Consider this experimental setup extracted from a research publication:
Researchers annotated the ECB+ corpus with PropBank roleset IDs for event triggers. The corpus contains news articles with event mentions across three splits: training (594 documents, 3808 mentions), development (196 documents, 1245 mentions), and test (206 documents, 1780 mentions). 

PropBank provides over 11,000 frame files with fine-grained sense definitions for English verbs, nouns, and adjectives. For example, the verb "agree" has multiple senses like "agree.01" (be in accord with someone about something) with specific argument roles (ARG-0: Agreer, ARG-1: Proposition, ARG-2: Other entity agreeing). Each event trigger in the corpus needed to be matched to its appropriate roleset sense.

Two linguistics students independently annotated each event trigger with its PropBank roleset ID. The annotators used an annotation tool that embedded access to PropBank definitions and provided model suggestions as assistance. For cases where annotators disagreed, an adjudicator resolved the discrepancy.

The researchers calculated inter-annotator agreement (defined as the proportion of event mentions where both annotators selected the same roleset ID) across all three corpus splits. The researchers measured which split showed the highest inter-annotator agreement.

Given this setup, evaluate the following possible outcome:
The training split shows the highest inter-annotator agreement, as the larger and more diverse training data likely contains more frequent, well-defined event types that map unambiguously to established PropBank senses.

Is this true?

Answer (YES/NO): NO